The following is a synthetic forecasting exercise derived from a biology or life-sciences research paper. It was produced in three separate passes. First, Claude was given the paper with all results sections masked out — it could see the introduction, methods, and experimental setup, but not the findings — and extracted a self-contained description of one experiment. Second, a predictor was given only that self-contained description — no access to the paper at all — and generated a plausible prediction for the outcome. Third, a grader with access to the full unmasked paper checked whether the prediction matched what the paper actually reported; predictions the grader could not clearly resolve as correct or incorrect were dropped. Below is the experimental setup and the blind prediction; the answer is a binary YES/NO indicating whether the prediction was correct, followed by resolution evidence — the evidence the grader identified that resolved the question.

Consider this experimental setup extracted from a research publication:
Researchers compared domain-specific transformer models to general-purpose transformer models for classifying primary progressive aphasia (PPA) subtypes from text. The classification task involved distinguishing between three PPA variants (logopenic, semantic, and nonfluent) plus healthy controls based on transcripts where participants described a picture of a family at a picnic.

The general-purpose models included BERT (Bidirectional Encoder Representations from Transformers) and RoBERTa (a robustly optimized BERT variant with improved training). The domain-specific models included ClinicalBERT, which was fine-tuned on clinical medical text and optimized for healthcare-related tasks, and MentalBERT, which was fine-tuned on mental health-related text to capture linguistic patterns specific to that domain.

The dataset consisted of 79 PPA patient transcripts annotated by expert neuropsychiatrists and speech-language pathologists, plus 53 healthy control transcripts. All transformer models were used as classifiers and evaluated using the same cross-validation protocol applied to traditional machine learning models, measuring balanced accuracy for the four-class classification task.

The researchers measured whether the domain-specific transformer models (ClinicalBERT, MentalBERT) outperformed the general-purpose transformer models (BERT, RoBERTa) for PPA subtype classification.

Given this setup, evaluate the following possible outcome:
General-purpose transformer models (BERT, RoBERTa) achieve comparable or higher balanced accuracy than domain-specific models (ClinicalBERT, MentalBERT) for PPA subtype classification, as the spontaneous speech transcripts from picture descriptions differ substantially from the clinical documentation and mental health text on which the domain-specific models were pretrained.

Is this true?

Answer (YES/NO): YES